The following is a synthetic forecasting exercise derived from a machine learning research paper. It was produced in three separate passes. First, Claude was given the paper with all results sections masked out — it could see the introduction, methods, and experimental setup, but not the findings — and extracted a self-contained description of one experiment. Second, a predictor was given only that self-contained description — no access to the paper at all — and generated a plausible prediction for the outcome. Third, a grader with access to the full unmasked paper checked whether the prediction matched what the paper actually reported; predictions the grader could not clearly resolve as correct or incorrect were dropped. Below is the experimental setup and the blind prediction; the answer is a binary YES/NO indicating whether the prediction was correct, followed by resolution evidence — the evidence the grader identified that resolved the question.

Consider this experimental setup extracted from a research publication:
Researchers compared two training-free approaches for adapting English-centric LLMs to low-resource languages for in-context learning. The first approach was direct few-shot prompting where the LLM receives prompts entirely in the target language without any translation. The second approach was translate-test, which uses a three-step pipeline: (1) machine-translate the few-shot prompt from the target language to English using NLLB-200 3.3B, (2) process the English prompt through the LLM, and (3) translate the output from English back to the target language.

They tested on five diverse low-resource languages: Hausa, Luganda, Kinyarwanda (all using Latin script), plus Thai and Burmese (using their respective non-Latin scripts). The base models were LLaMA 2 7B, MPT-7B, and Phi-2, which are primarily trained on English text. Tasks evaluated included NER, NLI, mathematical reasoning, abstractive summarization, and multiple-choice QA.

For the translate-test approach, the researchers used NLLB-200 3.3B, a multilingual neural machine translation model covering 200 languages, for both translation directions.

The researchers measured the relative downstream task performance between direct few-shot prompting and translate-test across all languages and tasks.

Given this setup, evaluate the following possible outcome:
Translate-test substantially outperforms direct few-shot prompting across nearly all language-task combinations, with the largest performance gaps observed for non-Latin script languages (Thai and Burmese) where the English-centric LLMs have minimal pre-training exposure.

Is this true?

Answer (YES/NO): NO